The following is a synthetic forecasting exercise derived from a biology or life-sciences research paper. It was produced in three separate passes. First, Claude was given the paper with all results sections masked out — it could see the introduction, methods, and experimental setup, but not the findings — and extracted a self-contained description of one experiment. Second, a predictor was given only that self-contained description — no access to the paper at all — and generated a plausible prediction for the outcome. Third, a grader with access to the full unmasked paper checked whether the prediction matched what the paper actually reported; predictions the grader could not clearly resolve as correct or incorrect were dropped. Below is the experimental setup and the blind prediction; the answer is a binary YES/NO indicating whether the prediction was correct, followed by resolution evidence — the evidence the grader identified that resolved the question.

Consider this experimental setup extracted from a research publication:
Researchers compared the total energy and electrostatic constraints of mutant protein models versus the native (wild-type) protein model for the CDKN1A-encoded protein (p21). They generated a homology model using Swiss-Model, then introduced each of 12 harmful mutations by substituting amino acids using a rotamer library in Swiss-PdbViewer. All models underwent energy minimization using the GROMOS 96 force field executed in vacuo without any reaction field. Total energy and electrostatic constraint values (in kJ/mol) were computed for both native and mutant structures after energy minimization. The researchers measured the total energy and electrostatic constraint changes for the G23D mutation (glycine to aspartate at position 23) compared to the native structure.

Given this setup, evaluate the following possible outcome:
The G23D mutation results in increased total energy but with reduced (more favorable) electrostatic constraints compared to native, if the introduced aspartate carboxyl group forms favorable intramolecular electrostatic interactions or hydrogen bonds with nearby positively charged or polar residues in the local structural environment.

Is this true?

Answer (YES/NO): NO